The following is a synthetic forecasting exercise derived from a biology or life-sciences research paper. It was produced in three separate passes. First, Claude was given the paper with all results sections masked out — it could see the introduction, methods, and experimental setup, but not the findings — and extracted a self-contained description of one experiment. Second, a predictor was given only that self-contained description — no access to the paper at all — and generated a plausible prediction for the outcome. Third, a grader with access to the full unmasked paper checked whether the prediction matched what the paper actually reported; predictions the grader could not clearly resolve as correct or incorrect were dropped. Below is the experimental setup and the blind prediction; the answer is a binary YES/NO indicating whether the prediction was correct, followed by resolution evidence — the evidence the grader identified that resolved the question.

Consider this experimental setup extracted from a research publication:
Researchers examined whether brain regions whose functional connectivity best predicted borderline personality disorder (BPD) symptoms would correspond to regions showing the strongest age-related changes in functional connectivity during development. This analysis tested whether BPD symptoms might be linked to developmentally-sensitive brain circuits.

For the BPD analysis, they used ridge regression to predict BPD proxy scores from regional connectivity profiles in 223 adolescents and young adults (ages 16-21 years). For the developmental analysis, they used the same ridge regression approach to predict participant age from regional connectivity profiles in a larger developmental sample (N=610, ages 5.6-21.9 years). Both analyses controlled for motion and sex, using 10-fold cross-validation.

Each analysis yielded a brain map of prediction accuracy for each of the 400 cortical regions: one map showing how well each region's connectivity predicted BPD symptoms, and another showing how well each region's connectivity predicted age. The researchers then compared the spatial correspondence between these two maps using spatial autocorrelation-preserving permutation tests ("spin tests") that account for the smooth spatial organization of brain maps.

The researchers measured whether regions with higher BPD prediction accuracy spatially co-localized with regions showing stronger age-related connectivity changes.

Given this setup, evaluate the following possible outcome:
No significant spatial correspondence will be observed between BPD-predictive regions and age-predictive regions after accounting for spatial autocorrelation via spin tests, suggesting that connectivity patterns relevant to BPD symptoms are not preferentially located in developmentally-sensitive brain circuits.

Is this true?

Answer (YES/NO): NO